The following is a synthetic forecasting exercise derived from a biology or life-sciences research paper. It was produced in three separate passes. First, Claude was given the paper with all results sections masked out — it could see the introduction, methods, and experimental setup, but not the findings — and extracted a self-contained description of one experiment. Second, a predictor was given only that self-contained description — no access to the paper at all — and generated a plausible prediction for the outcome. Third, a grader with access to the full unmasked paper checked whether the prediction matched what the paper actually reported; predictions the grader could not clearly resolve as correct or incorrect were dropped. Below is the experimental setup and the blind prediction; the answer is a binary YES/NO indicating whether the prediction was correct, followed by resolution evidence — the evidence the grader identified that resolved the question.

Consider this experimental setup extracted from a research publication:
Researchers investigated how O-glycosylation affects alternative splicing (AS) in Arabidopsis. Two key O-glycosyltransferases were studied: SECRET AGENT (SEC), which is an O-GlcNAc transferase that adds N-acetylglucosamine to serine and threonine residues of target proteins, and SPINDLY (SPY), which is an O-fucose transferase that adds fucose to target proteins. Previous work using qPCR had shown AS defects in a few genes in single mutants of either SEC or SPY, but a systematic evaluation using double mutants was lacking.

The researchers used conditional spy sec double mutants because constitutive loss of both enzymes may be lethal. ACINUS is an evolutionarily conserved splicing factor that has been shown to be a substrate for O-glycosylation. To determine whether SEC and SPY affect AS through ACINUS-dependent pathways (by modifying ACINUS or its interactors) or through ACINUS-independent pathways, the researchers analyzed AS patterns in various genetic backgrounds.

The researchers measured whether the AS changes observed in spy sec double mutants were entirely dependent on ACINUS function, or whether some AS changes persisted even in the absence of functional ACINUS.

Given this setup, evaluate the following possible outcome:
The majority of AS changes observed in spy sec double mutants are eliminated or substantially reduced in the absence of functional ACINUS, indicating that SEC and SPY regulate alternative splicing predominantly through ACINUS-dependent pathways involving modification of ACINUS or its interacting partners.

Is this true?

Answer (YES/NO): NO